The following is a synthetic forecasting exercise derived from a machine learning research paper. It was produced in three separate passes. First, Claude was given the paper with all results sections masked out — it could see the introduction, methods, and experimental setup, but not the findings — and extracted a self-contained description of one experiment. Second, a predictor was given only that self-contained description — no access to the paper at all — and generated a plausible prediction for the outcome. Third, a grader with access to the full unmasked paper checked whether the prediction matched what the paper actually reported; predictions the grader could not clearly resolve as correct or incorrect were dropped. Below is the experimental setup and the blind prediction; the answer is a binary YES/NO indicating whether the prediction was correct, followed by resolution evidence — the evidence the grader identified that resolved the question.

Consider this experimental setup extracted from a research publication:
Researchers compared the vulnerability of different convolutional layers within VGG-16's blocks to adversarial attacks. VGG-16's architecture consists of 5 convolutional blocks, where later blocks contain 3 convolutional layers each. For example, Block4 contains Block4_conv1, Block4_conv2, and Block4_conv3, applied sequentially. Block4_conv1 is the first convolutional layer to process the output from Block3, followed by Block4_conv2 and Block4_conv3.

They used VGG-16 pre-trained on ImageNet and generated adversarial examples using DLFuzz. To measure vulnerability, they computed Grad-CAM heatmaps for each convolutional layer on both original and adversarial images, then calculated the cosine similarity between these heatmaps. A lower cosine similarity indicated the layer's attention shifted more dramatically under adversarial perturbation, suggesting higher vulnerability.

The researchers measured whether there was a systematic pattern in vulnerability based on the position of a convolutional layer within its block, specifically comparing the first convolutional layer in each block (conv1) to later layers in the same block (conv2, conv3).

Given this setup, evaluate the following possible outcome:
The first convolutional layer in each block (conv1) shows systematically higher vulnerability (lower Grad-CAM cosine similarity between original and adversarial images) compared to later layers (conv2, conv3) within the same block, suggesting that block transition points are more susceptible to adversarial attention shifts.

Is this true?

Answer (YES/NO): NO